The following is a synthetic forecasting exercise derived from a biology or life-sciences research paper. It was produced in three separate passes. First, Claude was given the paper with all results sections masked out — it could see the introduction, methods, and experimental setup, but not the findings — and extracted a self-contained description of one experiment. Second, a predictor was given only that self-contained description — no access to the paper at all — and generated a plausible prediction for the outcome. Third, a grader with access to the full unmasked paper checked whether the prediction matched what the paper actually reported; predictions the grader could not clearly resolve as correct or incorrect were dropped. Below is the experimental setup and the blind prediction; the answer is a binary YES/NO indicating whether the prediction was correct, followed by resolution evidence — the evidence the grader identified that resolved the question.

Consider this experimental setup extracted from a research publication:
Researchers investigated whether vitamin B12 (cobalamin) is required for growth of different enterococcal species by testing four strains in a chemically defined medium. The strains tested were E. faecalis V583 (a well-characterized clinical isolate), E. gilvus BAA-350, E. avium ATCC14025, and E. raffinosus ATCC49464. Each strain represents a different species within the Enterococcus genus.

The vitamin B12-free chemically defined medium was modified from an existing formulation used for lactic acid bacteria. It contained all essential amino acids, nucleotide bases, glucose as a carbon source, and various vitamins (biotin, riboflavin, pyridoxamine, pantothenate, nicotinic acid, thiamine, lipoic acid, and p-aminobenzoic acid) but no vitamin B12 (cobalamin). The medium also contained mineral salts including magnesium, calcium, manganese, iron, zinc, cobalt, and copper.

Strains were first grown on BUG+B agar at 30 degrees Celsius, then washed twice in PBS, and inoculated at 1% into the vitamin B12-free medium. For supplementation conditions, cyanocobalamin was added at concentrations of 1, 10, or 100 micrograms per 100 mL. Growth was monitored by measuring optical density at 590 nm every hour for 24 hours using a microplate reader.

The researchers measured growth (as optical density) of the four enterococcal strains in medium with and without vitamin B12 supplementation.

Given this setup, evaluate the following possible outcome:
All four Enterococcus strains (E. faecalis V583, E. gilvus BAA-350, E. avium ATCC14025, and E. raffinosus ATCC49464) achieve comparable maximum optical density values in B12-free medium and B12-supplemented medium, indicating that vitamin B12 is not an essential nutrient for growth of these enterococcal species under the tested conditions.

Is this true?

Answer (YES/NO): NO